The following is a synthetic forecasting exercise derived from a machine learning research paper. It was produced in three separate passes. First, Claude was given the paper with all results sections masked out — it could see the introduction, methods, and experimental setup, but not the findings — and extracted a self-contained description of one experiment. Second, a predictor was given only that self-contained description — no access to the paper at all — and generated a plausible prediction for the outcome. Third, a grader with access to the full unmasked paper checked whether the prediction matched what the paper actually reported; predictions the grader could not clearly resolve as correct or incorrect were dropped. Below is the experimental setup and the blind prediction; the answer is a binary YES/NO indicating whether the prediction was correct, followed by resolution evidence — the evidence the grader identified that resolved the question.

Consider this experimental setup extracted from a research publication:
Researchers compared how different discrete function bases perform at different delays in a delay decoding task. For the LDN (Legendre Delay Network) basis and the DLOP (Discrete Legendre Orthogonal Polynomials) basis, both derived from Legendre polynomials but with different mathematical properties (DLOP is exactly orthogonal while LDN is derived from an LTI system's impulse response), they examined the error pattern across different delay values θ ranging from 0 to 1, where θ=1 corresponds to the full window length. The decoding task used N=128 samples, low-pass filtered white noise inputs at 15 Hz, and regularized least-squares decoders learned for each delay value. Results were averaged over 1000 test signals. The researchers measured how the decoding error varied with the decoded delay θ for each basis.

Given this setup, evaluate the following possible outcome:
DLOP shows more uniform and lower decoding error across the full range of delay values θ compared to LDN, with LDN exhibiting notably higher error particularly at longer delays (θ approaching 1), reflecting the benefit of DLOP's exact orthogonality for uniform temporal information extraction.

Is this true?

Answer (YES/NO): NO